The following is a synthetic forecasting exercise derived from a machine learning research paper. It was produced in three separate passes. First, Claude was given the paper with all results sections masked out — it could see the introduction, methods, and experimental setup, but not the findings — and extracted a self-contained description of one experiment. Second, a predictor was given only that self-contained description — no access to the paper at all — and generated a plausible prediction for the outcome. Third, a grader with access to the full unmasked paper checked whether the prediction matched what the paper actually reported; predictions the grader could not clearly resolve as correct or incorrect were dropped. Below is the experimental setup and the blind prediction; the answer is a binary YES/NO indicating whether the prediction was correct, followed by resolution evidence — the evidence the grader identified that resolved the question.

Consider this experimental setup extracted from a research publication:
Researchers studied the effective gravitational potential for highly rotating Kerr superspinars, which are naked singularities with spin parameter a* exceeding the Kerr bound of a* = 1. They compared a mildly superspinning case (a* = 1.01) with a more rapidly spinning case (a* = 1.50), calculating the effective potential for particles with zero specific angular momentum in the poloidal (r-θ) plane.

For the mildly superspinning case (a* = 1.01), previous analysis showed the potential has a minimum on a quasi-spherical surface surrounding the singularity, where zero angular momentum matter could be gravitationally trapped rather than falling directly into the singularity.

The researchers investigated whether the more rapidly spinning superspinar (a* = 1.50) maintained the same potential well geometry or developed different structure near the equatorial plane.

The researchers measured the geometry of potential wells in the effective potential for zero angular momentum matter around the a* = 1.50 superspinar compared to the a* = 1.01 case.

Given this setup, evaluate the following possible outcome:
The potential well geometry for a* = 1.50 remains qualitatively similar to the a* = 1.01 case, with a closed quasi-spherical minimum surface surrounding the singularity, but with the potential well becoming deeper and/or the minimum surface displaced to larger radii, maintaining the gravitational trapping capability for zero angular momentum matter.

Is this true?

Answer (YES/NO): NO